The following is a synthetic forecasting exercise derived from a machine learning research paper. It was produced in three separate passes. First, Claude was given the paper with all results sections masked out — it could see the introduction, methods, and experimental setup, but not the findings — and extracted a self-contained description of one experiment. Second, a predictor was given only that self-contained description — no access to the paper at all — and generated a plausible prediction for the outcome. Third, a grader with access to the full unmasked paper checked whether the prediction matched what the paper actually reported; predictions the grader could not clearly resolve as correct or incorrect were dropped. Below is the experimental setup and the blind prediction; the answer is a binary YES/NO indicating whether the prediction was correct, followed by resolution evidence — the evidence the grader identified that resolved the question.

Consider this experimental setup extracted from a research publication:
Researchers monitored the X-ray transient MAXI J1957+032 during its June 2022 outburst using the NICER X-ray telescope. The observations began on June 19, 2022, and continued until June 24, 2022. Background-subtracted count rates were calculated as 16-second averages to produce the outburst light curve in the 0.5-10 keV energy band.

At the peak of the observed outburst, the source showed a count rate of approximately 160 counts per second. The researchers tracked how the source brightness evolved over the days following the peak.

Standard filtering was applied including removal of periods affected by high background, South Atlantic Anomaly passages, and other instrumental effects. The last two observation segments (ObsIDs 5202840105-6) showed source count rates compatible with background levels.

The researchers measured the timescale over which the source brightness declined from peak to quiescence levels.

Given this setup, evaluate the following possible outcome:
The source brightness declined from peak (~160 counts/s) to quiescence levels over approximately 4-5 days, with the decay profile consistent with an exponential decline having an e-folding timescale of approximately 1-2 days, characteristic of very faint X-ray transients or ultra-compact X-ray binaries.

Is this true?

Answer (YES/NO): YES